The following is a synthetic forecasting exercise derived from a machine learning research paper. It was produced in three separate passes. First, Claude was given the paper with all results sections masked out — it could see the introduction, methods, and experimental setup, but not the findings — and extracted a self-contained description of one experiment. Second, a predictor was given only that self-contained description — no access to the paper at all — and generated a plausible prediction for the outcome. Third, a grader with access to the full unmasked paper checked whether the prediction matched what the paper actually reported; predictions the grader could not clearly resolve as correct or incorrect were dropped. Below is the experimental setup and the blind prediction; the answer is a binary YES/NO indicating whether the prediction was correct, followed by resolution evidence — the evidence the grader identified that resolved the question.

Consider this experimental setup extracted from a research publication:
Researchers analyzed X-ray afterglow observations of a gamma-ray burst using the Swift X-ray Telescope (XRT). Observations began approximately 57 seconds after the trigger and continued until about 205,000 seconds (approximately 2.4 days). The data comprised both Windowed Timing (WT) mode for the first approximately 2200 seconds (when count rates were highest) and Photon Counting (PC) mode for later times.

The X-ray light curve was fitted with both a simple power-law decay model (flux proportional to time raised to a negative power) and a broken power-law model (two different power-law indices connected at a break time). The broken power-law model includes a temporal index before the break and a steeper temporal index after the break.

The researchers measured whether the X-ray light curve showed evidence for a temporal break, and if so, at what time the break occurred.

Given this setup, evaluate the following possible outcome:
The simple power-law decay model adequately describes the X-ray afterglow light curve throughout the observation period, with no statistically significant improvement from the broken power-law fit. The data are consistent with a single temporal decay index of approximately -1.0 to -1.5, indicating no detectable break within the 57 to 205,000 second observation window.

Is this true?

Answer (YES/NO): NO